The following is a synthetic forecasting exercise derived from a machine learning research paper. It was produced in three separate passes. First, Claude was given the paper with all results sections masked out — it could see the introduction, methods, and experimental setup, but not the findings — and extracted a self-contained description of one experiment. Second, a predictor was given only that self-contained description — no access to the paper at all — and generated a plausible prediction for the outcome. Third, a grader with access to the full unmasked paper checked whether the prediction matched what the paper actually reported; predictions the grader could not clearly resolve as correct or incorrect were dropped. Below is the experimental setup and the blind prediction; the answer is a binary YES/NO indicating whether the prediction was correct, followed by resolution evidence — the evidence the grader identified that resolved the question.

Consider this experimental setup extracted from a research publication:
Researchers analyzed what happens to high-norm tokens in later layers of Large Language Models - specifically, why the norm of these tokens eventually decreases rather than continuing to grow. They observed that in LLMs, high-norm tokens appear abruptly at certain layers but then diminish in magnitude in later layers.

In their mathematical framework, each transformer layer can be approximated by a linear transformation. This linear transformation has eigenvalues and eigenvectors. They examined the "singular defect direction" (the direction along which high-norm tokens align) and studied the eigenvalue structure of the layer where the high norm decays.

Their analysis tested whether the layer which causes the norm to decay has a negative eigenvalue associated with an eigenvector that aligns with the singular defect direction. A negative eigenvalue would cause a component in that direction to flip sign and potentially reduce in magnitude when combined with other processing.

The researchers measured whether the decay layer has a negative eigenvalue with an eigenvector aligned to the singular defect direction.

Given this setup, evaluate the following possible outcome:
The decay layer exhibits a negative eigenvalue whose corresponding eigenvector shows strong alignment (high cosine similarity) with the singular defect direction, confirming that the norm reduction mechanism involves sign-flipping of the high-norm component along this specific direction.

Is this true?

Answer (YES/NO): YES